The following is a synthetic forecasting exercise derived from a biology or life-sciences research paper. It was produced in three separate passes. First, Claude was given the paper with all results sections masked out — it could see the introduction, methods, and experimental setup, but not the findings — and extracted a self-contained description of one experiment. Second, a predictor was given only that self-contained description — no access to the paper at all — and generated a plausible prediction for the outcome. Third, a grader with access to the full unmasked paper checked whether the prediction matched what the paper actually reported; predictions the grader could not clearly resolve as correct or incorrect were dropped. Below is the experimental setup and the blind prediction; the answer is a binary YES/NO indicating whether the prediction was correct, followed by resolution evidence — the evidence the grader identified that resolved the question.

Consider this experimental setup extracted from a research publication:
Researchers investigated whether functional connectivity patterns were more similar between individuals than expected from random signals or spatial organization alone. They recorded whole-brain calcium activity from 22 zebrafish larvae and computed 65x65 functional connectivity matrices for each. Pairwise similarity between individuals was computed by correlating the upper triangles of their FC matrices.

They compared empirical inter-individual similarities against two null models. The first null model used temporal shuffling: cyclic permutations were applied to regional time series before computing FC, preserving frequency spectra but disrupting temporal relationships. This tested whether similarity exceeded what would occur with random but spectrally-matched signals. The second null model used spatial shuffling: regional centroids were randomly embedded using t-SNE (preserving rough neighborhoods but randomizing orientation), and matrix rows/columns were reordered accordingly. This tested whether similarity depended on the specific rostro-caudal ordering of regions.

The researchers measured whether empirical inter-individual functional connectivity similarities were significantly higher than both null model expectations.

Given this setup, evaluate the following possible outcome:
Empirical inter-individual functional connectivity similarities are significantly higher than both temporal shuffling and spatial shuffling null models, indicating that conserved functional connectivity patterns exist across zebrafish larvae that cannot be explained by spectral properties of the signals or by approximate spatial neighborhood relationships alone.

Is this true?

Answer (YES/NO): YES